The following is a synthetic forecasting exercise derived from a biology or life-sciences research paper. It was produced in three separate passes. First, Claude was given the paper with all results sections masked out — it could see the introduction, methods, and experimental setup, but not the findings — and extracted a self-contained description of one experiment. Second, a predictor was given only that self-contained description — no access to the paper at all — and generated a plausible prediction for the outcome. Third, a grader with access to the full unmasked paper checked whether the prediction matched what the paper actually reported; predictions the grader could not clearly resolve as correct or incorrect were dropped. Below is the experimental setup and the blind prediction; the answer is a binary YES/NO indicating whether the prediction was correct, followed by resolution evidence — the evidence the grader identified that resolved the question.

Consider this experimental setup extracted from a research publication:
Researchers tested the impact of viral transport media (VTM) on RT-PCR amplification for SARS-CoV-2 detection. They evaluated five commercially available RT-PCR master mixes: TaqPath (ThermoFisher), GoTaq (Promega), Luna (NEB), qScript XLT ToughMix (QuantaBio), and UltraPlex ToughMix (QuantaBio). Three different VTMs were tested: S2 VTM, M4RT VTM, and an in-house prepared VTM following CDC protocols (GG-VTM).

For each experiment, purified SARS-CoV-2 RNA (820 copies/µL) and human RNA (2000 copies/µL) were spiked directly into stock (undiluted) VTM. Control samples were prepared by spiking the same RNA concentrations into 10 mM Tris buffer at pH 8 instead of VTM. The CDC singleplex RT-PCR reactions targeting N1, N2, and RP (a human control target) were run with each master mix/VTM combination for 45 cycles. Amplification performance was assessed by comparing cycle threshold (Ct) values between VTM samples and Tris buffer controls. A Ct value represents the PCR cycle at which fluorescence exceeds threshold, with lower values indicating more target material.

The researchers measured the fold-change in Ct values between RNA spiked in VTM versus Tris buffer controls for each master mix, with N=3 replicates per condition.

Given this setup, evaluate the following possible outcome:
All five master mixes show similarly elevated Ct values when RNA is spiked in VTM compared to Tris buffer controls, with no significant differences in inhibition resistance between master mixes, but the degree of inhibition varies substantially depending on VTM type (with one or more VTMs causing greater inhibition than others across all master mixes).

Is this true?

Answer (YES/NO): NO